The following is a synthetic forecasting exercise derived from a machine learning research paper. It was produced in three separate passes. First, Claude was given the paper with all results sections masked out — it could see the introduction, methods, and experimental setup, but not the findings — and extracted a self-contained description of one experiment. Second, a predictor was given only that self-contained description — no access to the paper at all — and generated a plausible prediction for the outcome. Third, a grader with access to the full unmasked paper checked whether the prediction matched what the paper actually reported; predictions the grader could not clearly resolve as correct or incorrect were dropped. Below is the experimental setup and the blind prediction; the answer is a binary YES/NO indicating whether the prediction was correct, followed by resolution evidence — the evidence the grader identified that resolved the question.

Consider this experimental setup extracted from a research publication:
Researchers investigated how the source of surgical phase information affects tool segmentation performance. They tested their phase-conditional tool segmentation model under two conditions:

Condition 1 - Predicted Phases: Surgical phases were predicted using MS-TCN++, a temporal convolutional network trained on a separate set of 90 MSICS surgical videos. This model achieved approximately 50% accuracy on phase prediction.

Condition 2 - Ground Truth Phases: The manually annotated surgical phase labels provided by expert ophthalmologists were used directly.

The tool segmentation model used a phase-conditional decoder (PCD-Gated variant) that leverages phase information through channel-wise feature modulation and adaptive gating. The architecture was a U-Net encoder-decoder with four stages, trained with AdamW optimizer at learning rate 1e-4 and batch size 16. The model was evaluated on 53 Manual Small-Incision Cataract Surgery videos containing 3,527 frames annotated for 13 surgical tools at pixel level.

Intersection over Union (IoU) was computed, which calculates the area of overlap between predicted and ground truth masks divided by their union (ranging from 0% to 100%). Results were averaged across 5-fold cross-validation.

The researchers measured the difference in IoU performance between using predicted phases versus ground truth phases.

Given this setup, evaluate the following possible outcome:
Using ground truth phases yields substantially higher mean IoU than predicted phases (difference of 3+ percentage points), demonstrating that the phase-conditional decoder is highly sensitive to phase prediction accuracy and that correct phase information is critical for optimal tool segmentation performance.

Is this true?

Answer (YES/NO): YES